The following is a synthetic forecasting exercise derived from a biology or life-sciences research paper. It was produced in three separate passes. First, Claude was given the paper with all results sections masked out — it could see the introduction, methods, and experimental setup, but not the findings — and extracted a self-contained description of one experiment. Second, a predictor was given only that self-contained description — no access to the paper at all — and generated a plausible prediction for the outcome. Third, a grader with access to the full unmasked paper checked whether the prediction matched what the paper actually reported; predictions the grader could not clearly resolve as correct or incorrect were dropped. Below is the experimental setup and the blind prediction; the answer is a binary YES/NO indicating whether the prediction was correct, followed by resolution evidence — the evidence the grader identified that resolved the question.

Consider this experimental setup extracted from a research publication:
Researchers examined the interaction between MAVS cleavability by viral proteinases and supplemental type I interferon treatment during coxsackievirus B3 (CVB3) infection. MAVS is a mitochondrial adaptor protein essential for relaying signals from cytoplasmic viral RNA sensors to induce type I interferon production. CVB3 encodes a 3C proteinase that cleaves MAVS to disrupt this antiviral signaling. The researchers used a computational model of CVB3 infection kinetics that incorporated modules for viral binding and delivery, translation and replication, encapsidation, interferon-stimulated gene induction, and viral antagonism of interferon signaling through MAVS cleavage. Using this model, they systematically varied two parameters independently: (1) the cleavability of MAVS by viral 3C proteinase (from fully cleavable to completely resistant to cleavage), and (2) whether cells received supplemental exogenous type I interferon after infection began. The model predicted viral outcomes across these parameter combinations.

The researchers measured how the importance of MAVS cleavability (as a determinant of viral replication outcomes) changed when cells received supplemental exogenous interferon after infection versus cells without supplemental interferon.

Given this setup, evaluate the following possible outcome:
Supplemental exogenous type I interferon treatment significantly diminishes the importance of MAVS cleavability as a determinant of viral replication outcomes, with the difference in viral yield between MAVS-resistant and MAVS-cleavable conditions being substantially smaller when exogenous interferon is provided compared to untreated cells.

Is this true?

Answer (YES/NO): NO